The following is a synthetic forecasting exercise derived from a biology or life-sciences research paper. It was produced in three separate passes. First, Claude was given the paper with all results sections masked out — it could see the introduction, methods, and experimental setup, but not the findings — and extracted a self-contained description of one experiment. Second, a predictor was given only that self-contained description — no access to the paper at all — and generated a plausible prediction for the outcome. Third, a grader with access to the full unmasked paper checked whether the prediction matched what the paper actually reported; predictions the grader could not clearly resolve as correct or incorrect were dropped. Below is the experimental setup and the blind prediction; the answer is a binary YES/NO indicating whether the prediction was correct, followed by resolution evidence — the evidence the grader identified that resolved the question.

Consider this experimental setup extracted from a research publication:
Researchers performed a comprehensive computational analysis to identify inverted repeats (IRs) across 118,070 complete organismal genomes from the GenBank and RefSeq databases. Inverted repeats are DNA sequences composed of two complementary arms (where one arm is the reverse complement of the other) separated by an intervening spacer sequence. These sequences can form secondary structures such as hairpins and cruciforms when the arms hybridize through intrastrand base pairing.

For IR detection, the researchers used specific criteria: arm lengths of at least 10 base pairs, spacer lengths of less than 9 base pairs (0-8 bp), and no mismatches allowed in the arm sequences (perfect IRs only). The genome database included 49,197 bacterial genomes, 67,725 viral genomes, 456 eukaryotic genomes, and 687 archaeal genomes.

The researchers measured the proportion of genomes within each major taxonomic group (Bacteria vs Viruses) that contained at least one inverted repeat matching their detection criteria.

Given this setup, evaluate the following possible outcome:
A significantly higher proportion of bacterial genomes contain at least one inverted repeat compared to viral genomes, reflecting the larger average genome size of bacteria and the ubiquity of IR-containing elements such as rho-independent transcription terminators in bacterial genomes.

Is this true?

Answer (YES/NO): YES